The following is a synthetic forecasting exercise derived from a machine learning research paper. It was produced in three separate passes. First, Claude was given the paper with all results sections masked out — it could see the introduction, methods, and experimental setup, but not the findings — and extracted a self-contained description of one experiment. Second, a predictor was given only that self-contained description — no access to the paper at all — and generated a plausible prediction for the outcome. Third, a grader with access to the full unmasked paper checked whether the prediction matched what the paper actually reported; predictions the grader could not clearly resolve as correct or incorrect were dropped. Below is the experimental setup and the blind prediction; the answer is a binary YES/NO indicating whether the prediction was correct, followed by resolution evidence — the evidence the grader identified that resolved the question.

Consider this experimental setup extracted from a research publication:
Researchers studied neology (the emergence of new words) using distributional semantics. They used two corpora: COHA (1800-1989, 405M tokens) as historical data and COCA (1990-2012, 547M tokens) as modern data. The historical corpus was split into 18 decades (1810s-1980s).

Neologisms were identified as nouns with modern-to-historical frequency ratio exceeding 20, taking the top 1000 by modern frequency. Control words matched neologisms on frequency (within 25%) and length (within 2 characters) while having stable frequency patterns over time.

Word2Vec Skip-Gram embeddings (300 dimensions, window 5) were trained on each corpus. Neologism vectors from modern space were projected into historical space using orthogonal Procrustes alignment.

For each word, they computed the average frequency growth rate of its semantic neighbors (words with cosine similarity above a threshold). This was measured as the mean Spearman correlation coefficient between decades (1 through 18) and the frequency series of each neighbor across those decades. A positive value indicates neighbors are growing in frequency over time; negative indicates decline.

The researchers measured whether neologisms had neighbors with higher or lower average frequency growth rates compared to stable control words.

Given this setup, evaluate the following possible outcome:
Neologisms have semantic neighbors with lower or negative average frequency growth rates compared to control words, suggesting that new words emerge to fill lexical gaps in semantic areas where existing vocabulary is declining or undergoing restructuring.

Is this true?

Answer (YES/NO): NO